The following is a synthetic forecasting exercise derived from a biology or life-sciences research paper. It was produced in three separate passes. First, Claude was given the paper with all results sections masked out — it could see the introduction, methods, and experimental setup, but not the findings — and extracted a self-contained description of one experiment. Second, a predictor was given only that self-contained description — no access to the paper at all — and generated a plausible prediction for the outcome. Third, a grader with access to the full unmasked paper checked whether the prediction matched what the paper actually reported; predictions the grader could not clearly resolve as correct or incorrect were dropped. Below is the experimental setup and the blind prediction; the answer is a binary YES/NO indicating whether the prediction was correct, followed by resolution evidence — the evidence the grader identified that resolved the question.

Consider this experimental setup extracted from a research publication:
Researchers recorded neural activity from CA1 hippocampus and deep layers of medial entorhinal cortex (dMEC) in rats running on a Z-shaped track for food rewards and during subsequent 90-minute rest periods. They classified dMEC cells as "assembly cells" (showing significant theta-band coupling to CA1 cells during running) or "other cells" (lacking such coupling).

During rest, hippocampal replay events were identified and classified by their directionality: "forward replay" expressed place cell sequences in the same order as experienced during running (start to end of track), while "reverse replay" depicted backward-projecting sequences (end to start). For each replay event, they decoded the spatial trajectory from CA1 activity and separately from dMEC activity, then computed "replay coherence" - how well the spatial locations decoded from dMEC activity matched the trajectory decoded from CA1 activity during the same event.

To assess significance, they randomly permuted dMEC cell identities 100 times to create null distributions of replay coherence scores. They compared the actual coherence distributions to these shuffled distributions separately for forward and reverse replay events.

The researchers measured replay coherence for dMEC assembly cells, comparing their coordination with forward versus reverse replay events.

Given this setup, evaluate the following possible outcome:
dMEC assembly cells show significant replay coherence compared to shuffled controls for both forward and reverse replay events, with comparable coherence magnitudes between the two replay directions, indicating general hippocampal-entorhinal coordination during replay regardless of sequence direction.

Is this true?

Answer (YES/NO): NO